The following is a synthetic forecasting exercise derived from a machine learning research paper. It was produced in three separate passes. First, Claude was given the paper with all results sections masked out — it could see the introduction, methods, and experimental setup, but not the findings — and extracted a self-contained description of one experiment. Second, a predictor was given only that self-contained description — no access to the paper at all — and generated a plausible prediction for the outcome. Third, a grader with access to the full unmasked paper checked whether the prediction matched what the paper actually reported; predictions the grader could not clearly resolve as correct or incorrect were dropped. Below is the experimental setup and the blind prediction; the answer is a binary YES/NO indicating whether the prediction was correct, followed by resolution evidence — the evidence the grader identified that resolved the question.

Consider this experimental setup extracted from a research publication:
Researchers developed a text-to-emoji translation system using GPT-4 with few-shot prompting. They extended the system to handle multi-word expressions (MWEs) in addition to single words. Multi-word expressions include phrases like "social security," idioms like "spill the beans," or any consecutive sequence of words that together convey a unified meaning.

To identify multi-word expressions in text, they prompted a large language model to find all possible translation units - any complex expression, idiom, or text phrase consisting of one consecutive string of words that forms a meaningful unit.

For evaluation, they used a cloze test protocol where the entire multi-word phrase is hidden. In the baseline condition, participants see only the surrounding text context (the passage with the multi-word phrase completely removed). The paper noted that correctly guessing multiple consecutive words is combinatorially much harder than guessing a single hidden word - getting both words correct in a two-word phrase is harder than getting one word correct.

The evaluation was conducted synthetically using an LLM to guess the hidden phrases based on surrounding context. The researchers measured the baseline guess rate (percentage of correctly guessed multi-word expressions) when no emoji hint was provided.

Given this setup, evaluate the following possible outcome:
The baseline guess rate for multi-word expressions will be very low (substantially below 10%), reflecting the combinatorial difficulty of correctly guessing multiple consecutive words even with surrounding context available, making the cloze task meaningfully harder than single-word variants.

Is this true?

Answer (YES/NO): NO